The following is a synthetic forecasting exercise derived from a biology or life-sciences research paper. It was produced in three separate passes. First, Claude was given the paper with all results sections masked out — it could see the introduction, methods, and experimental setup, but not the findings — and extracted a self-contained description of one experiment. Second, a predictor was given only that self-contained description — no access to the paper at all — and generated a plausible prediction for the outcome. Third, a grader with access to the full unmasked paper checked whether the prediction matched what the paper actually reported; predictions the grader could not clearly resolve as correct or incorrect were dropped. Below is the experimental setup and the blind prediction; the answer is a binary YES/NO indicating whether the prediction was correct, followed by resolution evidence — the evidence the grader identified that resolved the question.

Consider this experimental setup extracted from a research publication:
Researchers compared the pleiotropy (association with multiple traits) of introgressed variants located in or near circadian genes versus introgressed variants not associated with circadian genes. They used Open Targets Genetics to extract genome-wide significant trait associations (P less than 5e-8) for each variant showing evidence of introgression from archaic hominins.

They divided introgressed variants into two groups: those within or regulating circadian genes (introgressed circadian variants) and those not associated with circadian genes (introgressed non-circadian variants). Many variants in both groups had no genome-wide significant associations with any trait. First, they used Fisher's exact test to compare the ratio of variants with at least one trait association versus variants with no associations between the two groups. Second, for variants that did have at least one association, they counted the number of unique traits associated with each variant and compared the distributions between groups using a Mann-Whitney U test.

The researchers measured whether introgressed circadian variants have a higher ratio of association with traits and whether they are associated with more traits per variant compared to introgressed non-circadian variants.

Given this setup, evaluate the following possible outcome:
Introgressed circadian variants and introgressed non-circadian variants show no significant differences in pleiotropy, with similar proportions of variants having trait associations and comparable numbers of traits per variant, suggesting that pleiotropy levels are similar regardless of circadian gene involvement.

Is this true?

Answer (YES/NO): NO